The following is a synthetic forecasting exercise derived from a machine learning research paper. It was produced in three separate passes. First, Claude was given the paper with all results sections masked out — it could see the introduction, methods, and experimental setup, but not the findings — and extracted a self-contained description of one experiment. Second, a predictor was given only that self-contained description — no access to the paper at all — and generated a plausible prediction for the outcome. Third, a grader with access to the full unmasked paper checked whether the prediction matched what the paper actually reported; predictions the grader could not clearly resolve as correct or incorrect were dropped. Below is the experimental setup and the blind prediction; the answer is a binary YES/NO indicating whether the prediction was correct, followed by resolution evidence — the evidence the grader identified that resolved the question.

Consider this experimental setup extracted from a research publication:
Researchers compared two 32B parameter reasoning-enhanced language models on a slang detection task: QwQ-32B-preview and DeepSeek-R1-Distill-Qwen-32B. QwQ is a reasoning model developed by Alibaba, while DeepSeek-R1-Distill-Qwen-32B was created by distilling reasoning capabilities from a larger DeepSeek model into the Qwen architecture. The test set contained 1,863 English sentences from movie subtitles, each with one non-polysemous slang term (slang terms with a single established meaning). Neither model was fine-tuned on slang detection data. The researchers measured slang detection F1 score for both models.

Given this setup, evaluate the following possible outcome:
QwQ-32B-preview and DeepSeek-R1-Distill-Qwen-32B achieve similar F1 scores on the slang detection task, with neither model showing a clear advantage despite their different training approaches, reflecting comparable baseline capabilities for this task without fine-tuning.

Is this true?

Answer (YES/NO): NO